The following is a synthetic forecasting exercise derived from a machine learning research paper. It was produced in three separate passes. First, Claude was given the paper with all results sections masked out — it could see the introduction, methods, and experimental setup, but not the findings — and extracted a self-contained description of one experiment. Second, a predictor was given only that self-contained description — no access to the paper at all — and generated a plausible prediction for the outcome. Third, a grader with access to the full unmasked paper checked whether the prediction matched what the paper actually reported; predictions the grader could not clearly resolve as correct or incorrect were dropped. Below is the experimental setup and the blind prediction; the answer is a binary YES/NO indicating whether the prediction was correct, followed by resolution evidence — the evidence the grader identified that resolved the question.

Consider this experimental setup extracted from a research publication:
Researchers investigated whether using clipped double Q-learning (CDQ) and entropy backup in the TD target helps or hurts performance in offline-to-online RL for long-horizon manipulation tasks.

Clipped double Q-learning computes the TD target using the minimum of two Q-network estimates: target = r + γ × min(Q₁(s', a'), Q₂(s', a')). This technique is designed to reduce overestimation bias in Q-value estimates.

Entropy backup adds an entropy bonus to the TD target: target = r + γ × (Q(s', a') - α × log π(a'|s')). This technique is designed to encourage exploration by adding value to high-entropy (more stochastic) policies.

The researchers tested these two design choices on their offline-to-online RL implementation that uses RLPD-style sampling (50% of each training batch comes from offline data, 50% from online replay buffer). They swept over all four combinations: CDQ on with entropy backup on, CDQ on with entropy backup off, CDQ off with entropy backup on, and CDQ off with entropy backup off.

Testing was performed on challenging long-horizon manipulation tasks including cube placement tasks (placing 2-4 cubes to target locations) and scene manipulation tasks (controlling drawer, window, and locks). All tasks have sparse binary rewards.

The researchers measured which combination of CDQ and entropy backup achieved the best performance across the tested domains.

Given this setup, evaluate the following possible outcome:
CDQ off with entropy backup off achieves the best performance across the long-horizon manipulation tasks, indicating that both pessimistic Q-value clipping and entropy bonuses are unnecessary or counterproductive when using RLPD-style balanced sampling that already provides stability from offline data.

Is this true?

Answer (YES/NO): YES